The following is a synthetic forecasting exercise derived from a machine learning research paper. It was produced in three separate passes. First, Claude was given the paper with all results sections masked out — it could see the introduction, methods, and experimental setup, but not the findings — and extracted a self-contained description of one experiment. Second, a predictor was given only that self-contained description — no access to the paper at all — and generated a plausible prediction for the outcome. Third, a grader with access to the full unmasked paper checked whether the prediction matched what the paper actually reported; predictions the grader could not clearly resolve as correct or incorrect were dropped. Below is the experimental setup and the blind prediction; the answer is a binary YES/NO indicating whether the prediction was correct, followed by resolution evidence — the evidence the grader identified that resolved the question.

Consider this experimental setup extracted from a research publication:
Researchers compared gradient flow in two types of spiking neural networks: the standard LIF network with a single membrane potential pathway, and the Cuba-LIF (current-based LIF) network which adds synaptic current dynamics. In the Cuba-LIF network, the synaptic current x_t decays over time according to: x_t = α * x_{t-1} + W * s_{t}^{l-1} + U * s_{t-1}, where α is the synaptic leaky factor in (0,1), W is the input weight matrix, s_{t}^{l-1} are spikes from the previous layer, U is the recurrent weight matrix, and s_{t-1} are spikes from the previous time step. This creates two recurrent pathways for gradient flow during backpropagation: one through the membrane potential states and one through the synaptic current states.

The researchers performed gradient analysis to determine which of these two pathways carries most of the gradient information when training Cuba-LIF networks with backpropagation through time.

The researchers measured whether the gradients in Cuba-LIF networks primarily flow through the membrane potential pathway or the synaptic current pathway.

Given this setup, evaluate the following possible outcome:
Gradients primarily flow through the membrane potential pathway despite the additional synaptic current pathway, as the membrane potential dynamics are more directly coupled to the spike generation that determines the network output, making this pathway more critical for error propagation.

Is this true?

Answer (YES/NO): NO